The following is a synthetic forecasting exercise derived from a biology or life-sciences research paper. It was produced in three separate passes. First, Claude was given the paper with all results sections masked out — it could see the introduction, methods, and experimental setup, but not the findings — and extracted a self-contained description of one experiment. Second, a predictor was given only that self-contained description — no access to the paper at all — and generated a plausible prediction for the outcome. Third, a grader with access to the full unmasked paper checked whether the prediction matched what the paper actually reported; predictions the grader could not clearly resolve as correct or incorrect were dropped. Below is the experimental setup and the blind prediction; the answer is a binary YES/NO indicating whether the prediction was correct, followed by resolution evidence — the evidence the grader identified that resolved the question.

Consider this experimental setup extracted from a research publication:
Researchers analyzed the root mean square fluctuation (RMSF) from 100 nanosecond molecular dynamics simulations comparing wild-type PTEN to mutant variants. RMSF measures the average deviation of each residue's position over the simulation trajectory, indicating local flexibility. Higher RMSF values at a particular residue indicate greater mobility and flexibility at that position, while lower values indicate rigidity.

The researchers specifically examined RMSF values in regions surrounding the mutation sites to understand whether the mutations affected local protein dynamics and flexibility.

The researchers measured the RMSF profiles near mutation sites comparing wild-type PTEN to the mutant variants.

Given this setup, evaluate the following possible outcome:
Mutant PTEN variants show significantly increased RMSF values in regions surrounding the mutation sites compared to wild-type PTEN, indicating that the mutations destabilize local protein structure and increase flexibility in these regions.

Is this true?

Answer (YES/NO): YES